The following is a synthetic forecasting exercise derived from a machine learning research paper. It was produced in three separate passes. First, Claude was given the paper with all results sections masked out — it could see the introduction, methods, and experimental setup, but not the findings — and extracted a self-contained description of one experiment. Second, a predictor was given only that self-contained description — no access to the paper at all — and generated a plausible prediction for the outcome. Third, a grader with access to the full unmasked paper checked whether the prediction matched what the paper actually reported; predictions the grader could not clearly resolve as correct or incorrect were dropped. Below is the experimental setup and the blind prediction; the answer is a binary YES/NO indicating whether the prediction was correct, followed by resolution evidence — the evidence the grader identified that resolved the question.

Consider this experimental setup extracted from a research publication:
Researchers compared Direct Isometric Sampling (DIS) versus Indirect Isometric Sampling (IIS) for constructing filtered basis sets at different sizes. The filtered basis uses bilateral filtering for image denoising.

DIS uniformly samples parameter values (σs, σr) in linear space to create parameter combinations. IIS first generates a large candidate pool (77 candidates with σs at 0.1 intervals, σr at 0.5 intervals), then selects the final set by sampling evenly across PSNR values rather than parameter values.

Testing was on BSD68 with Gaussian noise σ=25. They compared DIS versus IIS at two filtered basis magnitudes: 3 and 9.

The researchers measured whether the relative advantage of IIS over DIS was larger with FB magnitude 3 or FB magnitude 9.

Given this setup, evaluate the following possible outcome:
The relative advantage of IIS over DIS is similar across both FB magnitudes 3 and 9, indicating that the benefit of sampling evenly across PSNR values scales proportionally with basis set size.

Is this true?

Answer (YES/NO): NO